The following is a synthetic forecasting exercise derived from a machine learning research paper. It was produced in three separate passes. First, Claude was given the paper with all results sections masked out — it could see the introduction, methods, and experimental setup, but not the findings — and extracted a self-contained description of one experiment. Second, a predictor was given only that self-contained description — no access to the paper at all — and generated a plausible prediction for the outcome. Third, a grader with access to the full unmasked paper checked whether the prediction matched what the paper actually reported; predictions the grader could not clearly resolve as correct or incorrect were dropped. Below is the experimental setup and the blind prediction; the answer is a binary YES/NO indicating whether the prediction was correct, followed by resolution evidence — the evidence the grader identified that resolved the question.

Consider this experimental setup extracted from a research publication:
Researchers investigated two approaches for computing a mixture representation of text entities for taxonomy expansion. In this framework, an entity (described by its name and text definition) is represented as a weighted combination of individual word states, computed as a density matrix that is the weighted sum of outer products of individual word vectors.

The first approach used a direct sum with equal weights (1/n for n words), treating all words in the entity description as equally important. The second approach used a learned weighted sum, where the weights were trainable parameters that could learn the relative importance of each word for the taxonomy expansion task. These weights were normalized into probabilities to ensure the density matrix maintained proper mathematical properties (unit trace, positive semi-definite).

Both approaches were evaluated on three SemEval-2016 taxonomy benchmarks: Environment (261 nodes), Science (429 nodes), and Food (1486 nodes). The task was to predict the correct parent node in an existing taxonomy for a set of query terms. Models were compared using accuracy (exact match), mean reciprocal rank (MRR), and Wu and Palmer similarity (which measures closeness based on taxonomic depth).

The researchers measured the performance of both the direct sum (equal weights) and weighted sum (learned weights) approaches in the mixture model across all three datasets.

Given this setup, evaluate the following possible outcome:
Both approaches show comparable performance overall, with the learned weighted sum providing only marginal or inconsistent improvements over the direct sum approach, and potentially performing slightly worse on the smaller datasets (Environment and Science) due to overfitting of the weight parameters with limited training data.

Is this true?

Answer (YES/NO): NO